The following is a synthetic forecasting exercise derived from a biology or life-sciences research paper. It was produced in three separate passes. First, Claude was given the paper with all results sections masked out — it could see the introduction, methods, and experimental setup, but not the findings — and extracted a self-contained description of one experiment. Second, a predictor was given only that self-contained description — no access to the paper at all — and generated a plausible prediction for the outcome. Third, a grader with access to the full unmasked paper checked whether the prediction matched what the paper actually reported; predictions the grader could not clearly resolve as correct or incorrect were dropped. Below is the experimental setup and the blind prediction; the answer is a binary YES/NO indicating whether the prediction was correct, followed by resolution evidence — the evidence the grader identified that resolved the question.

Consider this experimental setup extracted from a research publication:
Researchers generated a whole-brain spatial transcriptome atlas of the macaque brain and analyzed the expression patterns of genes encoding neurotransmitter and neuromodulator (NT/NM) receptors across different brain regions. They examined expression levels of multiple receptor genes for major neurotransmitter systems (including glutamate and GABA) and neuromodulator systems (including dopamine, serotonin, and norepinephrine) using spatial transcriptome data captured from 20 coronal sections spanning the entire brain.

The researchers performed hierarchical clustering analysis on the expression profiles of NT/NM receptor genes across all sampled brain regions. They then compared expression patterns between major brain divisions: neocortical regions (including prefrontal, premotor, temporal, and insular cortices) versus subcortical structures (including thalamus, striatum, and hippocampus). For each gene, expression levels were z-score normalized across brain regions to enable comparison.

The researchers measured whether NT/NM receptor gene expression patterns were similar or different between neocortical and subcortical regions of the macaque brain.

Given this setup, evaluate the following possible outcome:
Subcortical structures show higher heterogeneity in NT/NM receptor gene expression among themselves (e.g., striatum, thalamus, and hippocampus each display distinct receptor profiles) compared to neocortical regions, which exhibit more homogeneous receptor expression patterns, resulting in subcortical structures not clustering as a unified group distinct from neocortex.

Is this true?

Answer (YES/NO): YES